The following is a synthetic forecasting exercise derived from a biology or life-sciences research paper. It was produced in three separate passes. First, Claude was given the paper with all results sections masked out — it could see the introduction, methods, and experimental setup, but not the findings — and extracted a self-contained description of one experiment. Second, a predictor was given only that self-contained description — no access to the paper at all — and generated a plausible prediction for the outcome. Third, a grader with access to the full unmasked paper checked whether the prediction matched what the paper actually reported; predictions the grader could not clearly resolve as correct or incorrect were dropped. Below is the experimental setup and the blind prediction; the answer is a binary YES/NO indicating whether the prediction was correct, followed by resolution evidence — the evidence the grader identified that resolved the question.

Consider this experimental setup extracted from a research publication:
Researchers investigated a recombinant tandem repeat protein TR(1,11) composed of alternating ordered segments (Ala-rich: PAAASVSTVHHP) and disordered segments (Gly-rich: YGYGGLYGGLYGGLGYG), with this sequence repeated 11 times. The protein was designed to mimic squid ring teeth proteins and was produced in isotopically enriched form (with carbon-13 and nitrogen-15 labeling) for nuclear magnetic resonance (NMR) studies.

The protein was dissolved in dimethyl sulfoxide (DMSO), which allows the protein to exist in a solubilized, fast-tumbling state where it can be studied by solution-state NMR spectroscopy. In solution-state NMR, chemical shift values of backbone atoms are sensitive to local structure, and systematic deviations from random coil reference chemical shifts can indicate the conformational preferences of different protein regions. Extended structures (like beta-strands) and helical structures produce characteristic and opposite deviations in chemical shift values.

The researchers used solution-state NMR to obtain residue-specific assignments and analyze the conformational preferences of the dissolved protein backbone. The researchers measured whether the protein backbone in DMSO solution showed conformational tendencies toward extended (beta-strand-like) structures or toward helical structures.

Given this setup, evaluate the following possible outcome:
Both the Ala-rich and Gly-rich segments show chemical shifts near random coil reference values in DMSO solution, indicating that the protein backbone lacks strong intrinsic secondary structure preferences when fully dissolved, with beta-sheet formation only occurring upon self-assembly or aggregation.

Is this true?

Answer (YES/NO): NO